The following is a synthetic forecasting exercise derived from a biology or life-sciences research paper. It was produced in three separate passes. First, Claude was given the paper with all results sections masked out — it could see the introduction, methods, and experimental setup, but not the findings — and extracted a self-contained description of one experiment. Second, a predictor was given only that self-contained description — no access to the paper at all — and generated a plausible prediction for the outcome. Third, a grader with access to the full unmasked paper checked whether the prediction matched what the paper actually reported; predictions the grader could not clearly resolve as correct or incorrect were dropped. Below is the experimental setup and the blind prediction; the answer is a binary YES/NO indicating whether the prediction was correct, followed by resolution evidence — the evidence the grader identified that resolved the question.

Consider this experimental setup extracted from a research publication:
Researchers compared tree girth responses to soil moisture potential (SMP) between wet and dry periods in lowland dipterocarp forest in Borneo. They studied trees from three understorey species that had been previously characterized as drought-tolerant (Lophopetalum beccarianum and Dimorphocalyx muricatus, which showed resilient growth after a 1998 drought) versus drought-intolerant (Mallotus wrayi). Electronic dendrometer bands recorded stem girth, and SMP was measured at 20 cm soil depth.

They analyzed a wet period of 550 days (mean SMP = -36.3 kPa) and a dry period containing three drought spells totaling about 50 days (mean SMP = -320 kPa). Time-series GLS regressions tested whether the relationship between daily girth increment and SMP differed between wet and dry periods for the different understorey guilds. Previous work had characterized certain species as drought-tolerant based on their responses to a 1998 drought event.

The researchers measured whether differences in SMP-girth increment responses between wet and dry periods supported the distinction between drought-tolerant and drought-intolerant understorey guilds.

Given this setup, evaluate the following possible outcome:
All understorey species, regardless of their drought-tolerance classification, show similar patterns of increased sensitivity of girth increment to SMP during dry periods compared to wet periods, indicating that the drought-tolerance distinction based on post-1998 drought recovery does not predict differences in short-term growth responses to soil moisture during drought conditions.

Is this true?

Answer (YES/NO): NO